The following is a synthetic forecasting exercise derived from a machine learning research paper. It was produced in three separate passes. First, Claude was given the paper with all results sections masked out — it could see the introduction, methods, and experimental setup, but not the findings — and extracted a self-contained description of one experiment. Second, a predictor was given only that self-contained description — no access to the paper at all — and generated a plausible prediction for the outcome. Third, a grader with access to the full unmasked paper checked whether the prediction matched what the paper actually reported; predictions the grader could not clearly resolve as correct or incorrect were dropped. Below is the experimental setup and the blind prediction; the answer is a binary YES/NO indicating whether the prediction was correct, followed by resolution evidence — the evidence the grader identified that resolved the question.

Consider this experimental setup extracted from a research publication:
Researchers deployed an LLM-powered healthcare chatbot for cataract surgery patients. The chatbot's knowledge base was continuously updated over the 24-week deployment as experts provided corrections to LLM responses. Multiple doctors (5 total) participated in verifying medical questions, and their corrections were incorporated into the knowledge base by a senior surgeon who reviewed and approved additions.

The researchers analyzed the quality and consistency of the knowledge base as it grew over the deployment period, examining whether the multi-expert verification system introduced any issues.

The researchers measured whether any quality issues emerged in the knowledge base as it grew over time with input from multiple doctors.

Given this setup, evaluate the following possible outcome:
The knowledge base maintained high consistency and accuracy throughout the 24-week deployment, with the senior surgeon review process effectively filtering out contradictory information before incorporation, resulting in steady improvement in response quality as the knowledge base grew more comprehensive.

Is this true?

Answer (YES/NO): NO